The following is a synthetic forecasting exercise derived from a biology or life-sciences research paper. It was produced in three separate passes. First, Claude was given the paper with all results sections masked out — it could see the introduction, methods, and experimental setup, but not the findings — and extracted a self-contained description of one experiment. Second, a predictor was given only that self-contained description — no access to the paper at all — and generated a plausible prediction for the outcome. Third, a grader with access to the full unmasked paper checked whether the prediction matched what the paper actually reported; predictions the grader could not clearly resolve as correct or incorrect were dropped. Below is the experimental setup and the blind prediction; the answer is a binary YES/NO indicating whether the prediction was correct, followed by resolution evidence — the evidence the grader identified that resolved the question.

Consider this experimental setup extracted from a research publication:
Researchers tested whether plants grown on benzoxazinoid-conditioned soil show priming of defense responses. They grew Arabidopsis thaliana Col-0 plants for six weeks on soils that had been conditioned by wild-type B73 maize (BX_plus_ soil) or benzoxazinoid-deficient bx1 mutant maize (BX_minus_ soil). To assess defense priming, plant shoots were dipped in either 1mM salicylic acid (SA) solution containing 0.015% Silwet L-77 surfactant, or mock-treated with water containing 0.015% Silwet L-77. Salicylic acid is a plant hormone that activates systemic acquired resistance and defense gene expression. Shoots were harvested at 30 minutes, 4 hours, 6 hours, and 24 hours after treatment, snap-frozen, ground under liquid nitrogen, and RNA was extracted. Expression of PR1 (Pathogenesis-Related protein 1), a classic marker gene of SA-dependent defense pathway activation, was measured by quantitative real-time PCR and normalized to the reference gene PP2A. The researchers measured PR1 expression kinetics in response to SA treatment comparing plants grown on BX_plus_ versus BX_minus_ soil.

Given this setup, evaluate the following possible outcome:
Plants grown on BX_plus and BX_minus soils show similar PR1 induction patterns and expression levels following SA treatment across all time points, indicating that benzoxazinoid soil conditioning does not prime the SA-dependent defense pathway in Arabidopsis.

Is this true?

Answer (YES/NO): NO